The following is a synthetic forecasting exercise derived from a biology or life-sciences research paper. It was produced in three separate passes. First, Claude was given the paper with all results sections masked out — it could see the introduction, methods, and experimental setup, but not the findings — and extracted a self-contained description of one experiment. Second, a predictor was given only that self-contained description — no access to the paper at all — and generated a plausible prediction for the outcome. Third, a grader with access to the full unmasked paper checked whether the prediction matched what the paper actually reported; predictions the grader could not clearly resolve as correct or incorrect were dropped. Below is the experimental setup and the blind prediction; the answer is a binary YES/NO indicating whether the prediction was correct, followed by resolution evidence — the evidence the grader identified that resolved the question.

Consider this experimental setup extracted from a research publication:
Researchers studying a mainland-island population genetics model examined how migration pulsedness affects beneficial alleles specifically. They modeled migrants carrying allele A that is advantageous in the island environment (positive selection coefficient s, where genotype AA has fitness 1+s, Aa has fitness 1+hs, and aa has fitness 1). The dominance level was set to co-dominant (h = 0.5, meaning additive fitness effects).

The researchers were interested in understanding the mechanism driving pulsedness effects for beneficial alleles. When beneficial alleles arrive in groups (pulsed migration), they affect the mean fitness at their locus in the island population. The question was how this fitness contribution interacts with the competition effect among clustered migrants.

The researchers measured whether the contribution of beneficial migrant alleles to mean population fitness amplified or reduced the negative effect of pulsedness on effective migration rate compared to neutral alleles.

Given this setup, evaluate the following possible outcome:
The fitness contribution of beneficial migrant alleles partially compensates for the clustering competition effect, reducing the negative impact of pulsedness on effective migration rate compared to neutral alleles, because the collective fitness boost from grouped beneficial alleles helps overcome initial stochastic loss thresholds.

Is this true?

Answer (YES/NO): NO